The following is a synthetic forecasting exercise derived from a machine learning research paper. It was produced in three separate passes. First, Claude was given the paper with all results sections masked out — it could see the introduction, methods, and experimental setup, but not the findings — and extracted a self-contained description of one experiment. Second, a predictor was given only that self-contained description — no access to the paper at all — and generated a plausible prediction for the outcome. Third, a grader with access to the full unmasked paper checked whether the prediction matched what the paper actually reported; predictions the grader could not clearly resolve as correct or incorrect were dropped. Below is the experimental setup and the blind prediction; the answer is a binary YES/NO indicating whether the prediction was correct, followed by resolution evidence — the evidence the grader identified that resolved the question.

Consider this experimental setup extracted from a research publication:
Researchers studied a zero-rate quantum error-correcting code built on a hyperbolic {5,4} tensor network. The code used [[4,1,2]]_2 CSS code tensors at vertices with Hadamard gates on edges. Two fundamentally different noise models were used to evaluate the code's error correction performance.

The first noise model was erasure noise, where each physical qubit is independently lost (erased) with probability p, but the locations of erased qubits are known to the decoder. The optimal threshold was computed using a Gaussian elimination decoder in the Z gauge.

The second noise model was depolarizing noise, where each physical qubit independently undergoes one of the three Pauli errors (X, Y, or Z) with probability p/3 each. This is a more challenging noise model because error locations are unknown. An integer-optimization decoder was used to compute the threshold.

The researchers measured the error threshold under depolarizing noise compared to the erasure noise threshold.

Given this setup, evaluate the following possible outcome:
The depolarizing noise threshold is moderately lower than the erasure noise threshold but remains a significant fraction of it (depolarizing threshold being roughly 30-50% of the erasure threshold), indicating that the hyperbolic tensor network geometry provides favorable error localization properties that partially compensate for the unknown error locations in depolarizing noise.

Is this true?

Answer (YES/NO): YES